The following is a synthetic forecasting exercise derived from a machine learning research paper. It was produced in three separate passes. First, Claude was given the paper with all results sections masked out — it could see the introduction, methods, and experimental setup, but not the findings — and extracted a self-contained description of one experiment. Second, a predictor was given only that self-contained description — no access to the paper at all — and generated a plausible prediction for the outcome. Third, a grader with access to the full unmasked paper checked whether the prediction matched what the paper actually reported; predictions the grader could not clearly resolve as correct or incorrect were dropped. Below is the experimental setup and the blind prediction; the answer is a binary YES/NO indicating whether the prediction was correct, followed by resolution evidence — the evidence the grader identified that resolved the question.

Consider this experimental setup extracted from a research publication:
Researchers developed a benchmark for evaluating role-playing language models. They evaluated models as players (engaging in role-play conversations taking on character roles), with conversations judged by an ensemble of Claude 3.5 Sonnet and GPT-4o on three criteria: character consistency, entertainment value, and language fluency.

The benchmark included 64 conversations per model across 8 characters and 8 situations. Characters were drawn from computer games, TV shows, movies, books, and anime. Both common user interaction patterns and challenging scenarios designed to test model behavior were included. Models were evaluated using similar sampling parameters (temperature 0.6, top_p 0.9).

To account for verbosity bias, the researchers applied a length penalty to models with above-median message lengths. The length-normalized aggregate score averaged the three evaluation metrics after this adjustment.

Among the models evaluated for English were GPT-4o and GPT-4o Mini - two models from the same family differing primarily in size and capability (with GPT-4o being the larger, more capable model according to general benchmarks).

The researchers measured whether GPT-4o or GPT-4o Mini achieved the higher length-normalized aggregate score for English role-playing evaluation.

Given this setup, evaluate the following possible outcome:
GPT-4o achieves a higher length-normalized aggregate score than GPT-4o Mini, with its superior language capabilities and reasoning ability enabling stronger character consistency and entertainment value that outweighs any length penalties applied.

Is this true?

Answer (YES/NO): NO